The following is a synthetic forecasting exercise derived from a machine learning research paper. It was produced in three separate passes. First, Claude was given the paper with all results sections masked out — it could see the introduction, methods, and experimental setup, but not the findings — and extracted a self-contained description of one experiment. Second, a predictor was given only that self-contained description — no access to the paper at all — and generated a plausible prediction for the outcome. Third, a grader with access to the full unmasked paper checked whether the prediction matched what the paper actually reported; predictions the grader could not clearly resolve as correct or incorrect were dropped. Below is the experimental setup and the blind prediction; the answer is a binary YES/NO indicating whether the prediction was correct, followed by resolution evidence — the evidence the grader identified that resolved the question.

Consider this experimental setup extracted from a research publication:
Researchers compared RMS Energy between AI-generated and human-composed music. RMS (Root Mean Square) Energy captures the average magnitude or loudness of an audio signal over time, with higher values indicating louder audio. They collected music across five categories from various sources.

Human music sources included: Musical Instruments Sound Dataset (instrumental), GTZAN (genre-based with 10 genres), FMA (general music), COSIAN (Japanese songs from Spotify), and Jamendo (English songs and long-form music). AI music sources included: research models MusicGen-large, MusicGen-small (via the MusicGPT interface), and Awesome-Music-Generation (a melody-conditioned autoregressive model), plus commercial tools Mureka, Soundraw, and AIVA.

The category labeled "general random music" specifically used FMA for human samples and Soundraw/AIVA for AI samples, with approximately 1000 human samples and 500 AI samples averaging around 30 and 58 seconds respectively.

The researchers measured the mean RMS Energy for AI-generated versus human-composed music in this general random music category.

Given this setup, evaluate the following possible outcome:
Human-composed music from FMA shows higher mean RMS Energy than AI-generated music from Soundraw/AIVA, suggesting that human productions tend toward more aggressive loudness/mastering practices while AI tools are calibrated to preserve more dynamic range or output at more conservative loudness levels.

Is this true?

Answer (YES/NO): YES